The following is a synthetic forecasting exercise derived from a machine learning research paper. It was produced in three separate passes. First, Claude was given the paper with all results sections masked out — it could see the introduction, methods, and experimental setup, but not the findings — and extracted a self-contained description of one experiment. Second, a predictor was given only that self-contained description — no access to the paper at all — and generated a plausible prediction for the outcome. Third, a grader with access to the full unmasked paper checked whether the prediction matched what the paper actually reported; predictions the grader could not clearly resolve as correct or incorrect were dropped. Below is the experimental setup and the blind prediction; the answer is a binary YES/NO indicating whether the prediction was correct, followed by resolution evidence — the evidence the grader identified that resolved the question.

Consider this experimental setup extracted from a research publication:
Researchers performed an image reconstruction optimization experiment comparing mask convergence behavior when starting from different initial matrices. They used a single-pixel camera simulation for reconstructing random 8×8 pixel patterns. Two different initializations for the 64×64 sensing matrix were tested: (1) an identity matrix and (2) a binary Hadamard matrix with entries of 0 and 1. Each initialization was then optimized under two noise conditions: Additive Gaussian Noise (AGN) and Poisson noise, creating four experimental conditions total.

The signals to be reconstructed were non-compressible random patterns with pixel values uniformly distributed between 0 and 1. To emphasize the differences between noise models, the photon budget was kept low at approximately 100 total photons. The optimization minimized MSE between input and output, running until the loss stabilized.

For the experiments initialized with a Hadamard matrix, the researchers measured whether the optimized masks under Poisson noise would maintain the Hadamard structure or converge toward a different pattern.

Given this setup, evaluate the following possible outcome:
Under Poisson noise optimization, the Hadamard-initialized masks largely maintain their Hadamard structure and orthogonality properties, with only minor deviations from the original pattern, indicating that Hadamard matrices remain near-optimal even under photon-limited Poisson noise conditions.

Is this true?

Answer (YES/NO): NO